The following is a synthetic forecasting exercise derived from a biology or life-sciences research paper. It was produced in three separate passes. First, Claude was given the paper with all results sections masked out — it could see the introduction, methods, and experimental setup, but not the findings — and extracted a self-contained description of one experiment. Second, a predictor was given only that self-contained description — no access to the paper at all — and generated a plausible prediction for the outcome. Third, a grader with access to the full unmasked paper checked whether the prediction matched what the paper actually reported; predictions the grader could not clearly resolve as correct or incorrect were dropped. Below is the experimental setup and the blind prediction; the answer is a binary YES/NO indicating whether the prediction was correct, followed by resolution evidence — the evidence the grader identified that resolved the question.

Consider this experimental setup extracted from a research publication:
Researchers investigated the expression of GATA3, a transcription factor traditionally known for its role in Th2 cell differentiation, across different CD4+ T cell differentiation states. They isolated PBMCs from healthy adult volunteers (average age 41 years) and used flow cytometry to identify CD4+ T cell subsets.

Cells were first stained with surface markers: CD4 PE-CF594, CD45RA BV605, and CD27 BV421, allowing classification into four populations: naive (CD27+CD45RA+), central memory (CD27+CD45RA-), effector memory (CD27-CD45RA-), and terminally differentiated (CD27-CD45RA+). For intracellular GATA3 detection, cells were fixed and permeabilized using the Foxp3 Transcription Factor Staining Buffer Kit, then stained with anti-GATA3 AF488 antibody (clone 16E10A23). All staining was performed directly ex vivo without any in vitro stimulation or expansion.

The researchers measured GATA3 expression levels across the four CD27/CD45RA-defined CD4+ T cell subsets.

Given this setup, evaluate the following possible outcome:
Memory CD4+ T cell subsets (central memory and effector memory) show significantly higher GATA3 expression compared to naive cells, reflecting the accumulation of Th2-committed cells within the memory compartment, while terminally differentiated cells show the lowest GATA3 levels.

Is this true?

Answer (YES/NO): NO